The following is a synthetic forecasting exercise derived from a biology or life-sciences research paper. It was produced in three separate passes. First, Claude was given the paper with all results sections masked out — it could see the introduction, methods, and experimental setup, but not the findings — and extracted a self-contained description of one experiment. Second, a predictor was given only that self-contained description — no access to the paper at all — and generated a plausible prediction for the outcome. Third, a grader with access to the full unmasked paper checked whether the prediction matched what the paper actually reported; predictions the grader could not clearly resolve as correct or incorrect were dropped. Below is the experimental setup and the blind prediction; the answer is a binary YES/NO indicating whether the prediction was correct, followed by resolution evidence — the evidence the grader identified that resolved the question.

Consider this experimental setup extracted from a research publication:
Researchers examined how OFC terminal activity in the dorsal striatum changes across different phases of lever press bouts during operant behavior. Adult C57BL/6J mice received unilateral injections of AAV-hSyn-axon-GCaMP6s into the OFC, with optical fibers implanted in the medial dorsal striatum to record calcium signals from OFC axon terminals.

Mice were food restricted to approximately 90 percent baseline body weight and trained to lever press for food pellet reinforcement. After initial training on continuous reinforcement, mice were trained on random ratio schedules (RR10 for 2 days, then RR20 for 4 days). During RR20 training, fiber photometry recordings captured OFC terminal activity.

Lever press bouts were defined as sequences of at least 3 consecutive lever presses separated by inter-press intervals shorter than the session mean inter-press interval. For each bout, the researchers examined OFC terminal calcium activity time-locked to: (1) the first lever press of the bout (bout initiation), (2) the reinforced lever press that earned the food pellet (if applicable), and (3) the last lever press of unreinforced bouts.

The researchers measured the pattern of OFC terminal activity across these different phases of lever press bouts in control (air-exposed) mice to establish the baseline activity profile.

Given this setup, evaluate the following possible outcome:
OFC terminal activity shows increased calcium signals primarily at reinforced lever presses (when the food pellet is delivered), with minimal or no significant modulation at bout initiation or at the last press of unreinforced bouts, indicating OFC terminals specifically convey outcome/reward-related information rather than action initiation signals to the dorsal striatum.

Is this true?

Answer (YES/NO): NO